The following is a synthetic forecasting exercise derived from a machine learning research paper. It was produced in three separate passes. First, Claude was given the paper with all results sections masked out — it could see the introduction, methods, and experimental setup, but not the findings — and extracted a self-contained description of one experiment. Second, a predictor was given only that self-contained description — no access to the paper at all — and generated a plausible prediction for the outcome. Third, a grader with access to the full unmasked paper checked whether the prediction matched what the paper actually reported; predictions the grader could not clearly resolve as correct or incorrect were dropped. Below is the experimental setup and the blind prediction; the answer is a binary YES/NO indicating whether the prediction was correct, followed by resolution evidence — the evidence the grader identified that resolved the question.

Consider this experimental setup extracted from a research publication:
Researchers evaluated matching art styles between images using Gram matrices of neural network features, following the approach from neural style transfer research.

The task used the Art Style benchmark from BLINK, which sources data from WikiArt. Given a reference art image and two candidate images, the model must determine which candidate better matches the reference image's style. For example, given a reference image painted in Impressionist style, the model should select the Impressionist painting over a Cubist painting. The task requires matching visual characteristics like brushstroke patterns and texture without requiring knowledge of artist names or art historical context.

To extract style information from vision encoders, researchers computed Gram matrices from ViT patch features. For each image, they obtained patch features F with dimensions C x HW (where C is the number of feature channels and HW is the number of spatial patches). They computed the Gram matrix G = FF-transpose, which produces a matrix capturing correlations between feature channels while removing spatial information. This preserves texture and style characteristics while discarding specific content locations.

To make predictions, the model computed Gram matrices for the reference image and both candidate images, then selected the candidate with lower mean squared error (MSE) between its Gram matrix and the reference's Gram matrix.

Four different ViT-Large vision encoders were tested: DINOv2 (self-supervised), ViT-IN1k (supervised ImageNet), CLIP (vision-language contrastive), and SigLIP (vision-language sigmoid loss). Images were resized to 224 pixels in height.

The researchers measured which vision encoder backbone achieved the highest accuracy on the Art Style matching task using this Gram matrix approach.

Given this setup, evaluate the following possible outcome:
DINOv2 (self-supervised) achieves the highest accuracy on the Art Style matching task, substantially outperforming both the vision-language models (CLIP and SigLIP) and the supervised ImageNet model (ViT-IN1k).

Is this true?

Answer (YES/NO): NO